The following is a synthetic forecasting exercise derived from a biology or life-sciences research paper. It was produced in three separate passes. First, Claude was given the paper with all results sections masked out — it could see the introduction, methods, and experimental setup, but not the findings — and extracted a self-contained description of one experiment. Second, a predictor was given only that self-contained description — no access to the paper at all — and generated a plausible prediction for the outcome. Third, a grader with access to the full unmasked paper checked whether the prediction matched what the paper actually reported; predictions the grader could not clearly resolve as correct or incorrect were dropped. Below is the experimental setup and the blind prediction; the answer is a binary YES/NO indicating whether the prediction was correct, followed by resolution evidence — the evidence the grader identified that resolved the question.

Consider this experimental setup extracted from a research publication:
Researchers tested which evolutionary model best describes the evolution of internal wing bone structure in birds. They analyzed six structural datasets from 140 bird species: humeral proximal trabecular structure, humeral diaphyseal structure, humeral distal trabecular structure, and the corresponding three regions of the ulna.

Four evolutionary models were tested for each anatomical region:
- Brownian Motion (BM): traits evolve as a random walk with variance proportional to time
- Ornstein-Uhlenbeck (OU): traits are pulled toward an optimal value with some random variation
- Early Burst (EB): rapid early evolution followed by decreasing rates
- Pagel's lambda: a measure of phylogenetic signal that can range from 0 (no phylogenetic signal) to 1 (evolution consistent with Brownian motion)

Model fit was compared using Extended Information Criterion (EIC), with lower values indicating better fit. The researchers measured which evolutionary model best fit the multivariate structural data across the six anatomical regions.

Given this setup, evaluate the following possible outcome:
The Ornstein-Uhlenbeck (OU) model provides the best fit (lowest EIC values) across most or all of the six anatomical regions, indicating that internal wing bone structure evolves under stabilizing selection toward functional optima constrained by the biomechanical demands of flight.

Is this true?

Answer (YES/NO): NO